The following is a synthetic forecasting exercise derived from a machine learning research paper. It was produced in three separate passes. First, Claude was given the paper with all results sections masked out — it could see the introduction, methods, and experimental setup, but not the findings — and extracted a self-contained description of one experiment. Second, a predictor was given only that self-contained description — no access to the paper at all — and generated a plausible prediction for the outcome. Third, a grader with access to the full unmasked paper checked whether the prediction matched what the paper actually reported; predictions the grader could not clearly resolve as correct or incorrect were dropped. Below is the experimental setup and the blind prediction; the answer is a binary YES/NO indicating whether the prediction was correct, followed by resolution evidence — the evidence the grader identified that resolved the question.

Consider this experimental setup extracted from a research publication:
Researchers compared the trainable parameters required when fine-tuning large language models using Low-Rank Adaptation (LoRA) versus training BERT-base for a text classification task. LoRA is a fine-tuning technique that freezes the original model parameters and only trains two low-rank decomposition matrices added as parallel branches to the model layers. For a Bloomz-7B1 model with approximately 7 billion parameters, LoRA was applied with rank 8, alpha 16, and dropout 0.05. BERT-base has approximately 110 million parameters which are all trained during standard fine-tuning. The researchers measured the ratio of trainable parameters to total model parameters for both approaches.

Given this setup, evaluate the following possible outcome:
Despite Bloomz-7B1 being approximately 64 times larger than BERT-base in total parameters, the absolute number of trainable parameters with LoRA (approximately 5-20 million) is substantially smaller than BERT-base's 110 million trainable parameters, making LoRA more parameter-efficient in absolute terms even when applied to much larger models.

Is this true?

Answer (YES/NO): NO